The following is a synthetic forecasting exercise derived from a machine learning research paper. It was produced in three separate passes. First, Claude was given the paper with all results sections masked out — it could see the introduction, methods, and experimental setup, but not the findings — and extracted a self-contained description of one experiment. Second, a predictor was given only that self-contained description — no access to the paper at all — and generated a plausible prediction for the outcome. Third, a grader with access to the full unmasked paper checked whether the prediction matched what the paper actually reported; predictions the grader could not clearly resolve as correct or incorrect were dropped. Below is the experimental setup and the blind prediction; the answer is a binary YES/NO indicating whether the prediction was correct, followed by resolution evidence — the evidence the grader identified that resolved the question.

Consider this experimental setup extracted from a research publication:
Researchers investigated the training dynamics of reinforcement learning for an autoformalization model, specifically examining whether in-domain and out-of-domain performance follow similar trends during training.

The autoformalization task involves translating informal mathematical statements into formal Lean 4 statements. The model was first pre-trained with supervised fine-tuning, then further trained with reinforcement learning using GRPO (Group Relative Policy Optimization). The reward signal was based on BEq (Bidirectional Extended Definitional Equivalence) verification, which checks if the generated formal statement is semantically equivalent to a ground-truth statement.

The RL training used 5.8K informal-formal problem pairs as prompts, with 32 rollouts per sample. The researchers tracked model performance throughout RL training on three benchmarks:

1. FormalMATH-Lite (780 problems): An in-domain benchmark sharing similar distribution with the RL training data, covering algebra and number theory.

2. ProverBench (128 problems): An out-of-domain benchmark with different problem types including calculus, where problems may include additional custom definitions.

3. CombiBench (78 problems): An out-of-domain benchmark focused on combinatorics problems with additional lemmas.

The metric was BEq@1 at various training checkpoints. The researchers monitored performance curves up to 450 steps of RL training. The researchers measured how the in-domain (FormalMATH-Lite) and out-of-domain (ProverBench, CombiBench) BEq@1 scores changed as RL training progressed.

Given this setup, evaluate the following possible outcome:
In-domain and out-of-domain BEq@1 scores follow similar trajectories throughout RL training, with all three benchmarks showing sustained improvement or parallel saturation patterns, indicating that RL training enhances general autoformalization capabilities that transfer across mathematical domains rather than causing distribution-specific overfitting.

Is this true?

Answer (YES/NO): NO